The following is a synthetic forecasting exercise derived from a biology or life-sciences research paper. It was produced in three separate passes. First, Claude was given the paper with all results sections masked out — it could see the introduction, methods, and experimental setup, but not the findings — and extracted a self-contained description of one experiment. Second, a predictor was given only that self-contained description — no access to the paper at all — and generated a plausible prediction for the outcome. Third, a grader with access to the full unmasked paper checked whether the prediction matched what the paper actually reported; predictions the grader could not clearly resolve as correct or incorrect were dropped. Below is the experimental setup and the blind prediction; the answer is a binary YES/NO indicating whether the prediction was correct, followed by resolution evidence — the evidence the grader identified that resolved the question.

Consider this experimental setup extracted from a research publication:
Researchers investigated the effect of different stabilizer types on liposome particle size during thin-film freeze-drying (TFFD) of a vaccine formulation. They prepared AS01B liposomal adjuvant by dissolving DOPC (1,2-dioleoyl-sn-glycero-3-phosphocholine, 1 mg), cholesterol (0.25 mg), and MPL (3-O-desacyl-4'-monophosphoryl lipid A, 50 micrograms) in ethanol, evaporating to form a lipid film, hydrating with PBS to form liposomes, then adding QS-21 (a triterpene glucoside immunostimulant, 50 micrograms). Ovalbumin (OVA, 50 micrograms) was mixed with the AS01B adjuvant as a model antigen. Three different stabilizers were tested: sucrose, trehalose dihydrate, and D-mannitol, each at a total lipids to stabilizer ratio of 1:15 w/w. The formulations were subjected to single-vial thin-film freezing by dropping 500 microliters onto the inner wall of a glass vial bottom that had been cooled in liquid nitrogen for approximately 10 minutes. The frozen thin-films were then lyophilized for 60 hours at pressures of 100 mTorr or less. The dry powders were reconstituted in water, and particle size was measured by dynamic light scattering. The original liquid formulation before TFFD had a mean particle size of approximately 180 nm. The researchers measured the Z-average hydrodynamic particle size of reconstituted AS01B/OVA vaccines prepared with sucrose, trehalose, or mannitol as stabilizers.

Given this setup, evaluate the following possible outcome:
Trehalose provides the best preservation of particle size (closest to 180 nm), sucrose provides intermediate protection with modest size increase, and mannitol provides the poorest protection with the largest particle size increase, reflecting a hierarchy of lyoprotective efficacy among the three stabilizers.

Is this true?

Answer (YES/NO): NO